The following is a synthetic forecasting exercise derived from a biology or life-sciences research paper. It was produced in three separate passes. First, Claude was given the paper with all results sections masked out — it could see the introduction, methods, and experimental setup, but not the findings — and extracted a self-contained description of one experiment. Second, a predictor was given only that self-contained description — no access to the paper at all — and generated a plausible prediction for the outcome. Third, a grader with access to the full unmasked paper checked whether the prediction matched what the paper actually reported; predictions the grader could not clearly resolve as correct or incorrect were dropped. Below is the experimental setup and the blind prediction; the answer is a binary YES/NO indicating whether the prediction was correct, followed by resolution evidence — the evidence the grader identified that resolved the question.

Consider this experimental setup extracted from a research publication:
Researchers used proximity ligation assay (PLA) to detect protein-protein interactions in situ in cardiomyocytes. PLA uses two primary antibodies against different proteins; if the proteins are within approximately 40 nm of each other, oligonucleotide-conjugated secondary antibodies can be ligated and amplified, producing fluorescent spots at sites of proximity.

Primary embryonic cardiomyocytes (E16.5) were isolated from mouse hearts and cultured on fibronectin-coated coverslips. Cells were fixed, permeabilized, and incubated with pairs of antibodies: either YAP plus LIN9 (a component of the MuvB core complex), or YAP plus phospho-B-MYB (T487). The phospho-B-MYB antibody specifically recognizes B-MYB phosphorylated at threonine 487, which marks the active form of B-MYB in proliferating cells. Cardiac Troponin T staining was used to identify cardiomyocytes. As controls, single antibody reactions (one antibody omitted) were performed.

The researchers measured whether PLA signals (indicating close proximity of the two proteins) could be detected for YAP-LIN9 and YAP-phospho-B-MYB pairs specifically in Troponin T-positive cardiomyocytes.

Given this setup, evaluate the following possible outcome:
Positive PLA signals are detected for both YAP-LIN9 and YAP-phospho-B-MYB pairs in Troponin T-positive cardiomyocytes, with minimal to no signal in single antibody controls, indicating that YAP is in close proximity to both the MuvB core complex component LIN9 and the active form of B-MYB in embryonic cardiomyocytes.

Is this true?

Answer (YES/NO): YES